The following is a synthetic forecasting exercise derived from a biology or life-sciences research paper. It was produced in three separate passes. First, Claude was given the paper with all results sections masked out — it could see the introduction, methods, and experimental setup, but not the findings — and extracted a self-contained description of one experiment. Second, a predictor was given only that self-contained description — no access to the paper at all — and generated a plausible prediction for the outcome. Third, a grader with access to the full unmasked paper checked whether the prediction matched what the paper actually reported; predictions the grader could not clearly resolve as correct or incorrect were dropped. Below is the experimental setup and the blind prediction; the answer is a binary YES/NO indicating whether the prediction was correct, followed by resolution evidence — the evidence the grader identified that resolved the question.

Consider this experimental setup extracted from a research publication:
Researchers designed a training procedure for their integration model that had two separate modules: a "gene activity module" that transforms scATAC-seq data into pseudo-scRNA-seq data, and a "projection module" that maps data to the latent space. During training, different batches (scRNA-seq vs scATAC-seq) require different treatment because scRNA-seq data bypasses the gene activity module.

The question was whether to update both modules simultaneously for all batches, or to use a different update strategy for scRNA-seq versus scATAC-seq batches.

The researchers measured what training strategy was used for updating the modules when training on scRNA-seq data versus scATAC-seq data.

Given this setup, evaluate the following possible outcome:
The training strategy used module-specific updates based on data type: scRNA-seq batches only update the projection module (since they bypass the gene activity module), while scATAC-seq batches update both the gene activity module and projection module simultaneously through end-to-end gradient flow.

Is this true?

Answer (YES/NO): YES